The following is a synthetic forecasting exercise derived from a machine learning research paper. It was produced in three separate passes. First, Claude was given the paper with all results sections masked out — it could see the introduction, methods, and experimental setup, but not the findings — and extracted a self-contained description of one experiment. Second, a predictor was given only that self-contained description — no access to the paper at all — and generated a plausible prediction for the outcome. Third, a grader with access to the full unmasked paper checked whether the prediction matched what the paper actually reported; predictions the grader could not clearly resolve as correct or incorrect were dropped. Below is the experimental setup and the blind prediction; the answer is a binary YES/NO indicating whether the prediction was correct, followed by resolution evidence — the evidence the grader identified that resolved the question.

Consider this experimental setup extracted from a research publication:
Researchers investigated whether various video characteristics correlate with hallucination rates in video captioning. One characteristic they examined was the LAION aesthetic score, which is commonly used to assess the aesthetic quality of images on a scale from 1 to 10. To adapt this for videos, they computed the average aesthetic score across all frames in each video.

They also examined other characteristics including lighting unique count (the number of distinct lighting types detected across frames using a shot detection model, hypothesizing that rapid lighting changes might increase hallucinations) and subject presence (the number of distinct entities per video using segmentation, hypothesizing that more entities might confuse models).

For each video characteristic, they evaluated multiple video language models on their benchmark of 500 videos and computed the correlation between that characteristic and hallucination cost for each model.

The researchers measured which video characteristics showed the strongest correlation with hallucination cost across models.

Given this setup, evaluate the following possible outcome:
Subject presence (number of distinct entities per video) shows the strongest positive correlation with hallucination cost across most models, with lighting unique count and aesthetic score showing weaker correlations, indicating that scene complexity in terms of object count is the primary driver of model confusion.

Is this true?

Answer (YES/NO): NO